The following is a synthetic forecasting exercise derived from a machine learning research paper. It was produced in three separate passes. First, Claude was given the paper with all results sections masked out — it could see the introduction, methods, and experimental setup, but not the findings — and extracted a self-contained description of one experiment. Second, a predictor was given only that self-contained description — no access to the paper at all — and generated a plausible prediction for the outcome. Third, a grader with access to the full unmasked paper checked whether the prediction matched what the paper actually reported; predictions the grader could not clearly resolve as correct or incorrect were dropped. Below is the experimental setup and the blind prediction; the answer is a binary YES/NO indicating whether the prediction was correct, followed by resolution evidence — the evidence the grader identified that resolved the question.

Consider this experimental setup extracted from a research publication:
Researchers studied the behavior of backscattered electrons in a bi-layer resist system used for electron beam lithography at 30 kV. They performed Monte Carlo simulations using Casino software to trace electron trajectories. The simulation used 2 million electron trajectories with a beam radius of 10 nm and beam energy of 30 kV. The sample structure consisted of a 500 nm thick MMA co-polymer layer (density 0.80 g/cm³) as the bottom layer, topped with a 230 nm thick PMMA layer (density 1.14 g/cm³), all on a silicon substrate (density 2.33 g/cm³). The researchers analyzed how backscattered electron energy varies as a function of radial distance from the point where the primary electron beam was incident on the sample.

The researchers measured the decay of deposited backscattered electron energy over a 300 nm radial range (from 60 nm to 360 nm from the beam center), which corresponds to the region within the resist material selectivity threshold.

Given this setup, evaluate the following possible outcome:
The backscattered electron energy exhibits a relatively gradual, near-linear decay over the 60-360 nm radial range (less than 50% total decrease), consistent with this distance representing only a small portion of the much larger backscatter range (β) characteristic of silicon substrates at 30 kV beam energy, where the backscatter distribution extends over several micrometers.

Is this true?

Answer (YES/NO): NO